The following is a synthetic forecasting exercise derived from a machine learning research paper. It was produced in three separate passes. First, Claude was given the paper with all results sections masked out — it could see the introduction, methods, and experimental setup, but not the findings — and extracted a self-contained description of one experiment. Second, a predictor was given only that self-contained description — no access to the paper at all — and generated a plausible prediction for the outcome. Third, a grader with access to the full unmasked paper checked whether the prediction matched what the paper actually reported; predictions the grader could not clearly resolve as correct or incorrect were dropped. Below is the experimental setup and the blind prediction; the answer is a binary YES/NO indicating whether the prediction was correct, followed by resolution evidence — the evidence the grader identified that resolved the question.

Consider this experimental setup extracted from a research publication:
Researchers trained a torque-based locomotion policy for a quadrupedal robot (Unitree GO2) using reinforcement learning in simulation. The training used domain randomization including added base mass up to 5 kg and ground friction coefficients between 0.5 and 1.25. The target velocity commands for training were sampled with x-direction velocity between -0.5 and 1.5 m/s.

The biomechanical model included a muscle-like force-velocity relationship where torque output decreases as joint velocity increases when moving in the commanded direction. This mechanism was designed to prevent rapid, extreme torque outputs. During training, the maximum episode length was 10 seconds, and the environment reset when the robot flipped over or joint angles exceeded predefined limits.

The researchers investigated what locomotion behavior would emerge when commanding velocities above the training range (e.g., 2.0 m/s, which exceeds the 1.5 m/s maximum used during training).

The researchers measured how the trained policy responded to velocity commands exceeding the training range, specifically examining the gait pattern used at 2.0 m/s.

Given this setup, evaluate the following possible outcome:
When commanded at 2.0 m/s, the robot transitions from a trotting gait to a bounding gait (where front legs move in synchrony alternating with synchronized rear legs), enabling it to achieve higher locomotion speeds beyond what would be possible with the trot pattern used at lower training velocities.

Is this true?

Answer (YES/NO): NO